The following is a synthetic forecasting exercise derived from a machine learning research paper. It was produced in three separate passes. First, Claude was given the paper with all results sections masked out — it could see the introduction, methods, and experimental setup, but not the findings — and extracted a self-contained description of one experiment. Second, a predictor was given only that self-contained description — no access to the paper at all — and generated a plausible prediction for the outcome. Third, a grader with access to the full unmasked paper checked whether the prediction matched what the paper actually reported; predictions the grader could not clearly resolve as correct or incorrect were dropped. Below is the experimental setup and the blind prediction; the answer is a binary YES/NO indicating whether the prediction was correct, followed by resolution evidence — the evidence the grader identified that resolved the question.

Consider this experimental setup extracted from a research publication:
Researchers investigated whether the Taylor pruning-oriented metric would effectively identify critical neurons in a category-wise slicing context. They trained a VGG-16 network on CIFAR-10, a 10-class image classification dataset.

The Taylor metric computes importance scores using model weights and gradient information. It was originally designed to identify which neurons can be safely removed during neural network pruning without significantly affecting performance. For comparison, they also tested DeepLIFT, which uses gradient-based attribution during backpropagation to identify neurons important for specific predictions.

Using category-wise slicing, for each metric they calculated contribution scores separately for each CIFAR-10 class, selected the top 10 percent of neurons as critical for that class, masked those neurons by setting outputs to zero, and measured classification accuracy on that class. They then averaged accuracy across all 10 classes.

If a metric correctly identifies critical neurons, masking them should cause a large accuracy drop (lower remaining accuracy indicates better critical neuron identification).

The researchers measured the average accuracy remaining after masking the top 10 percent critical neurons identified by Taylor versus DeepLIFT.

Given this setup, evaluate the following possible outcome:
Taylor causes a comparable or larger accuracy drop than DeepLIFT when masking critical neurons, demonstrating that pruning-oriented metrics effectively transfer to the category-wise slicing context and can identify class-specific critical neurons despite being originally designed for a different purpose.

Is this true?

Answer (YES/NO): NO